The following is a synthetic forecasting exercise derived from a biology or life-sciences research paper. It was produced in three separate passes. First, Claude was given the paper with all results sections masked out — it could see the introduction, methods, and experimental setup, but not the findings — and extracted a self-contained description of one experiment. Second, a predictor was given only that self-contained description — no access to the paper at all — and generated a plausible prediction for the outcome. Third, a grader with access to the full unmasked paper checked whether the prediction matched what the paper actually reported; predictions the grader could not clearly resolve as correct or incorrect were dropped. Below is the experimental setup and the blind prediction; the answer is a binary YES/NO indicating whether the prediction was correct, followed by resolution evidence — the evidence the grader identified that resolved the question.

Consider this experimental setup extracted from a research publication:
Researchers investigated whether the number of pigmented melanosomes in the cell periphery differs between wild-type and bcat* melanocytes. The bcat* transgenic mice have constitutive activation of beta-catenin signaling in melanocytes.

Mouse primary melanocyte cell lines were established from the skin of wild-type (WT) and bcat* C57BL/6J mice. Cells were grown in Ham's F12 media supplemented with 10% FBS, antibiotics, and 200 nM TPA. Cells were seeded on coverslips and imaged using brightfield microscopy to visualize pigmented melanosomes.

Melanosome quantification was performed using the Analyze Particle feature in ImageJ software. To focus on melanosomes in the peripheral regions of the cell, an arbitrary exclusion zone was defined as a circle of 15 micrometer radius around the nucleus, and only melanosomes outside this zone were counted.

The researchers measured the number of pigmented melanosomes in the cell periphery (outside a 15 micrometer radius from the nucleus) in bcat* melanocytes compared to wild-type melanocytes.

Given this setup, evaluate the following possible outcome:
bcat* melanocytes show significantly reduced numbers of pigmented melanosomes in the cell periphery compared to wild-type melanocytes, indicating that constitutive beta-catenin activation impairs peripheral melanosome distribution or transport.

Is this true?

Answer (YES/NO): NO